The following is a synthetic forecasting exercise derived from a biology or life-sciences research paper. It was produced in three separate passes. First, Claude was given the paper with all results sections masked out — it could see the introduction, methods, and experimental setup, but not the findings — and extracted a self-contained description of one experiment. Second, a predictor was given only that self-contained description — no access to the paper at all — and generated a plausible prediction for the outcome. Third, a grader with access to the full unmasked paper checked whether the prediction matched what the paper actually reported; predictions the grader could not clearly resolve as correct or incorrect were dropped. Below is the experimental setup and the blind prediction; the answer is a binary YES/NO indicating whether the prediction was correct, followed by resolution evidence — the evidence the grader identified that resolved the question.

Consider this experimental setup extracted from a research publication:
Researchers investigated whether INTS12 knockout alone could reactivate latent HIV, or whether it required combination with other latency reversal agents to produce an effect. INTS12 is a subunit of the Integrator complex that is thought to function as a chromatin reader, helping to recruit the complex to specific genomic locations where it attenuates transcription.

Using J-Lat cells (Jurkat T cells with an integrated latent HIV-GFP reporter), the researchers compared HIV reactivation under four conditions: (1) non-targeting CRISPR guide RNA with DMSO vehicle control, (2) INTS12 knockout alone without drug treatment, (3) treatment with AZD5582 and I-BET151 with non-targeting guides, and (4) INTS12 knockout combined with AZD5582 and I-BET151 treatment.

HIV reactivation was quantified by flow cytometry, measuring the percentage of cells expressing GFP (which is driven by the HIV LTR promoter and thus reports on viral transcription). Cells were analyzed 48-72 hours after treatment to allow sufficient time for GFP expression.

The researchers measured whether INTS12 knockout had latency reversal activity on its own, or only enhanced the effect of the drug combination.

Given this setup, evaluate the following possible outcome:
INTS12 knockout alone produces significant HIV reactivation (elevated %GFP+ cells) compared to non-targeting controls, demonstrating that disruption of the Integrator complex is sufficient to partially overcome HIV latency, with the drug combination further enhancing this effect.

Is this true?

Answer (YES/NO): YES